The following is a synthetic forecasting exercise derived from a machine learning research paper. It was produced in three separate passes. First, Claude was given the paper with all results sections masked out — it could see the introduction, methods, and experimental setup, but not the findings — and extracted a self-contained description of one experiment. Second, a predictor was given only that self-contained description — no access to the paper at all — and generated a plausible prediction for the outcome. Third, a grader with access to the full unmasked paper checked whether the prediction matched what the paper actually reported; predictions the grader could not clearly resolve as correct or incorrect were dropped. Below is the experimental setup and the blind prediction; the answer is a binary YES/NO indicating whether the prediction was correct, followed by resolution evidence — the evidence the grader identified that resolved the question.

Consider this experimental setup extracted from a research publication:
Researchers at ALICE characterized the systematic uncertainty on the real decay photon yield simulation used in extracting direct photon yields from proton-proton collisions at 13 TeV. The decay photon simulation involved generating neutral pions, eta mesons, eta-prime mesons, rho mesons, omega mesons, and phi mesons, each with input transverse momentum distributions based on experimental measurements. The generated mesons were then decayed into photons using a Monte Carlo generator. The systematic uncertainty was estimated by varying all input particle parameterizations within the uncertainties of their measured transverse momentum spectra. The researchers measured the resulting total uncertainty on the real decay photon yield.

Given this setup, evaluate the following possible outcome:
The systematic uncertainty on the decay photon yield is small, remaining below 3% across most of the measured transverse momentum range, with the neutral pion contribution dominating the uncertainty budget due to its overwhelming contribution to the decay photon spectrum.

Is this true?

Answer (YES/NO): NO